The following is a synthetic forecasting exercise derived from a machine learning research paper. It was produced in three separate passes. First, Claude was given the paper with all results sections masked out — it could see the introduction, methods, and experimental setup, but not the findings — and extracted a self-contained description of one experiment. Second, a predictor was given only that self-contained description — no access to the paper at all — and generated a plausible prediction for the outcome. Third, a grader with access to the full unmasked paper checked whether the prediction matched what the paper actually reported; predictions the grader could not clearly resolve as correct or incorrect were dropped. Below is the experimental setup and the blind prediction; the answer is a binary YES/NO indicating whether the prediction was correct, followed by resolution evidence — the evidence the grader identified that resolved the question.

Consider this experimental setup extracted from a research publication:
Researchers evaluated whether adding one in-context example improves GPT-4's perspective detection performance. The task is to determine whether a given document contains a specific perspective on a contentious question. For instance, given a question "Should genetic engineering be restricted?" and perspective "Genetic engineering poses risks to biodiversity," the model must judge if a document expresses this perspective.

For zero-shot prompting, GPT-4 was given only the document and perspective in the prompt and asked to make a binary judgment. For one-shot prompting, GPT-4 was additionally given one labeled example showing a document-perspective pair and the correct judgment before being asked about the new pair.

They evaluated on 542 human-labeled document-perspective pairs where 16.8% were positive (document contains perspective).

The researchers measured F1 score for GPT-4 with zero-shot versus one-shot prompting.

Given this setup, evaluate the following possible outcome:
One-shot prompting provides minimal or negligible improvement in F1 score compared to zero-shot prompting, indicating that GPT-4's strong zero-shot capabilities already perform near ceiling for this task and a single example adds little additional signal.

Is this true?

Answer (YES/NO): NO